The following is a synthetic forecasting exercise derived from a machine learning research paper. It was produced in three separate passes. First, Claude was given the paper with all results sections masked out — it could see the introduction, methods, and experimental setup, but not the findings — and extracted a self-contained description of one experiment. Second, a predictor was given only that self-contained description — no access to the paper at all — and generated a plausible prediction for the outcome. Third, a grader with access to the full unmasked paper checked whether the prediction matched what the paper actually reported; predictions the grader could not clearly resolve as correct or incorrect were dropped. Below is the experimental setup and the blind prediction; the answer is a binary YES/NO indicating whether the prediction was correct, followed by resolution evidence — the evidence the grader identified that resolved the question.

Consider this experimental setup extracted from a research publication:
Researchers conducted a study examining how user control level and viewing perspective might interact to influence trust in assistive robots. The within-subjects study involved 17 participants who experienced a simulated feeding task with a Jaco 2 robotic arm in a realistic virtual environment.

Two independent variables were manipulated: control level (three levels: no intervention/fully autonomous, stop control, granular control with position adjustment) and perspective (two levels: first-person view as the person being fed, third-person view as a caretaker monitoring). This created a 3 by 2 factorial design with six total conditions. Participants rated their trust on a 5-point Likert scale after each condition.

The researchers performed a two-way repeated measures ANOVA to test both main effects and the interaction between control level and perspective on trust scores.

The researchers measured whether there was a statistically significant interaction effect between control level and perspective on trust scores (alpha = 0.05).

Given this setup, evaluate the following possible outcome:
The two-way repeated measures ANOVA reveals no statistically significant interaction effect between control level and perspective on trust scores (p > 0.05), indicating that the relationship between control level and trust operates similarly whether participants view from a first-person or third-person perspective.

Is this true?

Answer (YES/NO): YES